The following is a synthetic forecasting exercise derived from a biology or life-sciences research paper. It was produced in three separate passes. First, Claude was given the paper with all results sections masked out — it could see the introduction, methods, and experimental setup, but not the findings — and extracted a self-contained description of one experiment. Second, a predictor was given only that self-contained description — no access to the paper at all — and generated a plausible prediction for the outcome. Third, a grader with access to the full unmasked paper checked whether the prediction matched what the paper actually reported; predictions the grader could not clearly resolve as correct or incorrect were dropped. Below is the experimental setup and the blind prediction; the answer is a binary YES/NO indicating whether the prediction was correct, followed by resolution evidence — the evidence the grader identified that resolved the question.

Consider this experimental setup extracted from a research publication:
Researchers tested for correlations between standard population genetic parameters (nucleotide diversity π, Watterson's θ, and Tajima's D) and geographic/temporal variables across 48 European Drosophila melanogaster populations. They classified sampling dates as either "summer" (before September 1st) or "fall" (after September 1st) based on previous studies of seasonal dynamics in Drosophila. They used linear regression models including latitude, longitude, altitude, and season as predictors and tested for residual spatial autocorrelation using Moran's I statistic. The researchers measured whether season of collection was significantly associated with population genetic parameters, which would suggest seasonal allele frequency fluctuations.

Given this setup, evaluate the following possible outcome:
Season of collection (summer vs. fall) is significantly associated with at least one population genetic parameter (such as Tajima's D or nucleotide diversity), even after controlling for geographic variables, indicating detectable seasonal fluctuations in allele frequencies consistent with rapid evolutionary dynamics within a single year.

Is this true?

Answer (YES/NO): NO